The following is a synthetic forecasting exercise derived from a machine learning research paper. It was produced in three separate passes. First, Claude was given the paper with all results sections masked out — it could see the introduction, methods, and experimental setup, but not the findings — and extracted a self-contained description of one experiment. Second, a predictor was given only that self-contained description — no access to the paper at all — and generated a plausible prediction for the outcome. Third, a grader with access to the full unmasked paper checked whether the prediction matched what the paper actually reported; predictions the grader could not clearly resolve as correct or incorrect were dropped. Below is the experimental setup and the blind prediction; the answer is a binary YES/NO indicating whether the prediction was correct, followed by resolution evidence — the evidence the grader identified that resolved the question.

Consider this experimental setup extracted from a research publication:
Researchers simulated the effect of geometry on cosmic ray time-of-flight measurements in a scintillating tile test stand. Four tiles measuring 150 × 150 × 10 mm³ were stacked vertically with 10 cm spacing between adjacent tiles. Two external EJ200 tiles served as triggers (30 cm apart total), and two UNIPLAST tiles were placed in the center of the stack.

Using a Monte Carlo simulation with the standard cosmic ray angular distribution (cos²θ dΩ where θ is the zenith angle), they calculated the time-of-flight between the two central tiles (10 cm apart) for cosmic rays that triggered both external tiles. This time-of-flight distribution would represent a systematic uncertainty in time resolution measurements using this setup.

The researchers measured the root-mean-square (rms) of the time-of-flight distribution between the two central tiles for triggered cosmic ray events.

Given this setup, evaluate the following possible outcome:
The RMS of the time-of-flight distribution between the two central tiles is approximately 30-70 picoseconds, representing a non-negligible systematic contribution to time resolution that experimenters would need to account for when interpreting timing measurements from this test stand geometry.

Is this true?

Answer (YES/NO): NO